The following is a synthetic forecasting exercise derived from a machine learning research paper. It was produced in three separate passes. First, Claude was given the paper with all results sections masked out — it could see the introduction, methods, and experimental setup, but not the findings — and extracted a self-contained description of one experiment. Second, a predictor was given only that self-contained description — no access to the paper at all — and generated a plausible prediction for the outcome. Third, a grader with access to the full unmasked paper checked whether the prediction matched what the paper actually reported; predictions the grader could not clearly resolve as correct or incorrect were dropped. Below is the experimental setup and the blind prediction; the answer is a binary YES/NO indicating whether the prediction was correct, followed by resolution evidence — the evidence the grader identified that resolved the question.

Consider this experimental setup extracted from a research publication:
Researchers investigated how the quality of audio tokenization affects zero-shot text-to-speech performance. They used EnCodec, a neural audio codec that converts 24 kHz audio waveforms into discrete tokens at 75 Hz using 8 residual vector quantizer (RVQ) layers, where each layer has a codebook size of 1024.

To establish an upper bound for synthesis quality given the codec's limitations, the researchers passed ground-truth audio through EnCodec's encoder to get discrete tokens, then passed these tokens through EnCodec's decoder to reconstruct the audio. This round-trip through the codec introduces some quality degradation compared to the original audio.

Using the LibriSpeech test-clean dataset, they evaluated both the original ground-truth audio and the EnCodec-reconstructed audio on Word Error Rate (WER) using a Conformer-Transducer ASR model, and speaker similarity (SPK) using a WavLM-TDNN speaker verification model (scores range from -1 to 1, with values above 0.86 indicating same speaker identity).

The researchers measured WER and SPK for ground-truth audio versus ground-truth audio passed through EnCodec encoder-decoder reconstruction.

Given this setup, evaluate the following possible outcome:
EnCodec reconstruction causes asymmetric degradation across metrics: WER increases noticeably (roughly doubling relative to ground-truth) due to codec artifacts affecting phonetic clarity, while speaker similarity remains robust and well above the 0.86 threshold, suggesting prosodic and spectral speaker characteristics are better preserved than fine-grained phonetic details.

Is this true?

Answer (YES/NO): NO